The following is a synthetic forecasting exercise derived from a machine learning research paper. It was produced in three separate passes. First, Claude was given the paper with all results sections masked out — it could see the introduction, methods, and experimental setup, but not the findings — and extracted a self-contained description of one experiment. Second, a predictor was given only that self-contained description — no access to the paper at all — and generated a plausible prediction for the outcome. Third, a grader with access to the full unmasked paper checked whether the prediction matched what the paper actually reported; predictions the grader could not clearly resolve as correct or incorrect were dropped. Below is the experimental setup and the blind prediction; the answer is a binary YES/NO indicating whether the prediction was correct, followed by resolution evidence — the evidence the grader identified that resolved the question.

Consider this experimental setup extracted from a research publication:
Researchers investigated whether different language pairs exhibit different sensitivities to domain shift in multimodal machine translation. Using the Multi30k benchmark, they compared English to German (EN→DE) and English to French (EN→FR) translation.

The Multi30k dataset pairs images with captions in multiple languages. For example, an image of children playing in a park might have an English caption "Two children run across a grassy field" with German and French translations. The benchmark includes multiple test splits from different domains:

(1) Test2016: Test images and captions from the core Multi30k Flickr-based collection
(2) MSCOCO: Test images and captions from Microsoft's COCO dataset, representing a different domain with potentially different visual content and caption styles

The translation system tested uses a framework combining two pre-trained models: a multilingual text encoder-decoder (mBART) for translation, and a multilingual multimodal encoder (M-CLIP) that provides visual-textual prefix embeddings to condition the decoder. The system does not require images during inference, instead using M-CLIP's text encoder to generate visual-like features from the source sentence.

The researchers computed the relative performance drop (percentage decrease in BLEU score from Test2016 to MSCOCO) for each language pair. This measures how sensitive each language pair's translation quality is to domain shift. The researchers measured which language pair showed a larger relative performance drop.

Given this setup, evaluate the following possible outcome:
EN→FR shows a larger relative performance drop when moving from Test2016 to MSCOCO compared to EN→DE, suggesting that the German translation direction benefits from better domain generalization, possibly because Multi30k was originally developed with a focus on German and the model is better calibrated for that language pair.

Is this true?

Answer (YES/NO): YES